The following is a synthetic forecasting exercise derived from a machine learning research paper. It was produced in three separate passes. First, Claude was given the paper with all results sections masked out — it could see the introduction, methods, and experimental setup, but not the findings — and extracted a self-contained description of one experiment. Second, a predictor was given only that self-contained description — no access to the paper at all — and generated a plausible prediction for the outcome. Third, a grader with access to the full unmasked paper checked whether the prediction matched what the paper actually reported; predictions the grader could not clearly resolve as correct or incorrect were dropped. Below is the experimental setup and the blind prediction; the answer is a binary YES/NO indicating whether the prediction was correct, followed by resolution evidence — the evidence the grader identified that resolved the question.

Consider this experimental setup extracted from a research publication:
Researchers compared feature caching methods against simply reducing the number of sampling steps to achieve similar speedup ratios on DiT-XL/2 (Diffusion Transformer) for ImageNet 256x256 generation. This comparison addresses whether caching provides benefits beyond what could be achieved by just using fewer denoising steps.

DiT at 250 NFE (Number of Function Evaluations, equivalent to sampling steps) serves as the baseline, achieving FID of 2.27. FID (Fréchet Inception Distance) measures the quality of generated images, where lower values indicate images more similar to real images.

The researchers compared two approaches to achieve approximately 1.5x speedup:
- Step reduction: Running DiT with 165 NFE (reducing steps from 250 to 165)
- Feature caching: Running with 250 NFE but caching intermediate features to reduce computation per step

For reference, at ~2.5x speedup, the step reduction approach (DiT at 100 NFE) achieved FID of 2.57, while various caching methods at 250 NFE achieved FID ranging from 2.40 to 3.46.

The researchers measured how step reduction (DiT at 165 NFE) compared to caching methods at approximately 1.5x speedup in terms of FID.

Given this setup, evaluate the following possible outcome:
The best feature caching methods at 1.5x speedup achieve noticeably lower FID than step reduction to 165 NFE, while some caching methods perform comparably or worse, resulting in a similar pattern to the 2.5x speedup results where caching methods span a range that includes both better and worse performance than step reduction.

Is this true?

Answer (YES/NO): YES